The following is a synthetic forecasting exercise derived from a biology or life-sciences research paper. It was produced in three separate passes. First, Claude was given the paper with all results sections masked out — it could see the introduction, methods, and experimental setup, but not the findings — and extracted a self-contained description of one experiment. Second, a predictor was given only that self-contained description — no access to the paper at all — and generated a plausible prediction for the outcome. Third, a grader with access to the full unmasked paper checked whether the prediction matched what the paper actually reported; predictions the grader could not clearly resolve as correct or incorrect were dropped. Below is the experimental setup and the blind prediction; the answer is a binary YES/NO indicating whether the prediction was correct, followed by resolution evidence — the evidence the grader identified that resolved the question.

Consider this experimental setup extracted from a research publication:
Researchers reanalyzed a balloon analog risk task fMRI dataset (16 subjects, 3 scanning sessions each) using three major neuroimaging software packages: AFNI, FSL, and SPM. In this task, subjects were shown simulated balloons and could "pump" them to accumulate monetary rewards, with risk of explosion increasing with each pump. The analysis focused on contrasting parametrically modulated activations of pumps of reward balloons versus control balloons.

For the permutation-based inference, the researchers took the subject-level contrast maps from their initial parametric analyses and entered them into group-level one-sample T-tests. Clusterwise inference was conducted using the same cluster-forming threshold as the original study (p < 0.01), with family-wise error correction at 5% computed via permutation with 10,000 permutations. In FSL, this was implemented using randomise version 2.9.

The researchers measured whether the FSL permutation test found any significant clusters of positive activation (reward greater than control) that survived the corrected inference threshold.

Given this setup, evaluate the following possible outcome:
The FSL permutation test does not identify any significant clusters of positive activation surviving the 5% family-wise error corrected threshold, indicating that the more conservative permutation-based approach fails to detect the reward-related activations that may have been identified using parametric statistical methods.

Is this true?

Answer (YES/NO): YES